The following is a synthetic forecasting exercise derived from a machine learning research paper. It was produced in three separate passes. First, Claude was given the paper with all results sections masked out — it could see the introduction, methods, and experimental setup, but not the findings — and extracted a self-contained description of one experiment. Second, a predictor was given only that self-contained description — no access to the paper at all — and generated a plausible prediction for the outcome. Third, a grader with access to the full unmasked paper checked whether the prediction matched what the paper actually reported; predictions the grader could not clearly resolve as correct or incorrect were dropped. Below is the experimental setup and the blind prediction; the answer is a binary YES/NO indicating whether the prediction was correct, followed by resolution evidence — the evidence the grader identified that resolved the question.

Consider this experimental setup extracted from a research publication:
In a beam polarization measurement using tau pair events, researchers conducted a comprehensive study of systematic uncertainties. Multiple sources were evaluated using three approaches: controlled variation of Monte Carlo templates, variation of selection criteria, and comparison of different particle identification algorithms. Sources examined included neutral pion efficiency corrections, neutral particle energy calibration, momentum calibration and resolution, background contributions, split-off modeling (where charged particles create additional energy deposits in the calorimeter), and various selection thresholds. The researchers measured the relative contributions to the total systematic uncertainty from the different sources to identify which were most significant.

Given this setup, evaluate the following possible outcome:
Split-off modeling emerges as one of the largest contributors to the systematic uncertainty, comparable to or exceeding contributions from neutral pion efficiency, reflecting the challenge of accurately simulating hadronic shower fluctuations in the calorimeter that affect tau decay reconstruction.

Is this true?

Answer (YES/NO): YES